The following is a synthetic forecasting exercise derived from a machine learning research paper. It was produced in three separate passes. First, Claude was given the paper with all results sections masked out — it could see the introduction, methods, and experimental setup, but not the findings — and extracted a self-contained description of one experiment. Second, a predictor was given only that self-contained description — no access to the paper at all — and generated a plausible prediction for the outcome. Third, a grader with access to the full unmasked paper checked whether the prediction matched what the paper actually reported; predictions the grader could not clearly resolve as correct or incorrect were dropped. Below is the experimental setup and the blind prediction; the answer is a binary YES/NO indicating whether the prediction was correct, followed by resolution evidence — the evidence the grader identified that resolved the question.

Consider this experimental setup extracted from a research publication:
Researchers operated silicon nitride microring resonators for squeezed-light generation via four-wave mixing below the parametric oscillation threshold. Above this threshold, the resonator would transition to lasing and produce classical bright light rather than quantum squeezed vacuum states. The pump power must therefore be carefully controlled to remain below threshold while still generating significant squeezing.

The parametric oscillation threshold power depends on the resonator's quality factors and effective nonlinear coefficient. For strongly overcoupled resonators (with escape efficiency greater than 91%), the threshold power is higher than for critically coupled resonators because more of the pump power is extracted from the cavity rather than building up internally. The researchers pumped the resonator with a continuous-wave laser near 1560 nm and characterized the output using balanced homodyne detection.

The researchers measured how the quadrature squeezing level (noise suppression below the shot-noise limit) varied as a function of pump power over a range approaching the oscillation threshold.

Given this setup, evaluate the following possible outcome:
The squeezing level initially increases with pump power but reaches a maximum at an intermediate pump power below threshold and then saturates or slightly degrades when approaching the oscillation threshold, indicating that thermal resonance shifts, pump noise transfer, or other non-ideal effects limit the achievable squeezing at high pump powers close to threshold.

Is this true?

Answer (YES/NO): YES